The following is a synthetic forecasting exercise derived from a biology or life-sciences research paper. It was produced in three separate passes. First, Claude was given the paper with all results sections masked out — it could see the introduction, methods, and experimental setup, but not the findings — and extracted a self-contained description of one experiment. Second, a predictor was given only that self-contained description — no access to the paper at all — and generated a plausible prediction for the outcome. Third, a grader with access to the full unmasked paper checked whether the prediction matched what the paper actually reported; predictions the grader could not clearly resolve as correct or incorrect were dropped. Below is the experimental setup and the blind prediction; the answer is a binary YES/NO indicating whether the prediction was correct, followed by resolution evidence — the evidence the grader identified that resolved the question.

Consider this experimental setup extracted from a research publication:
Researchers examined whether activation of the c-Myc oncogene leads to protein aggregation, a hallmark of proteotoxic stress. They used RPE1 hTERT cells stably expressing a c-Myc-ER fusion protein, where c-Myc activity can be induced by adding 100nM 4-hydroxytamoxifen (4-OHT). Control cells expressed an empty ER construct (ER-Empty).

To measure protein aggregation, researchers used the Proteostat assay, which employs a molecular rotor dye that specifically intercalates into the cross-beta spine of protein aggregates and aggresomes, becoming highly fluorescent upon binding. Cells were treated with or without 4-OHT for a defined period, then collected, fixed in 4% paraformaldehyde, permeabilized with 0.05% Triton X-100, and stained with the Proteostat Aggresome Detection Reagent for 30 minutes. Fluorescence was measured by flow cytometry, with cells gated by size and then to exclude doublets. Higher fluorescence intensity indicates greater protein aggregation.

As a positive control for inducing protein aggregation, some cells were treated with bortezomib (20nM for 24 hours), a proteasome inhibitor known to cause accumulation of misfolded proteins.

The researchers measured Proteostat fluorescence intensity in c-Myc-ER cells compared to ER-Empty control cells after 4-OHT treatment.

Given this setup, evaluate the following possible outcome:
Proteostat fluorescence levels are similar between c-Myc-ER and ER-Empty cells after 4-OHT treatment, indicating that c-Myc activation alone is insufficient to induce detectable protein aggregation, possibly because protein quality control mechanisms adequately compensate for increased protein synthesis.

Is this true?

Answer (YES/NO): NO